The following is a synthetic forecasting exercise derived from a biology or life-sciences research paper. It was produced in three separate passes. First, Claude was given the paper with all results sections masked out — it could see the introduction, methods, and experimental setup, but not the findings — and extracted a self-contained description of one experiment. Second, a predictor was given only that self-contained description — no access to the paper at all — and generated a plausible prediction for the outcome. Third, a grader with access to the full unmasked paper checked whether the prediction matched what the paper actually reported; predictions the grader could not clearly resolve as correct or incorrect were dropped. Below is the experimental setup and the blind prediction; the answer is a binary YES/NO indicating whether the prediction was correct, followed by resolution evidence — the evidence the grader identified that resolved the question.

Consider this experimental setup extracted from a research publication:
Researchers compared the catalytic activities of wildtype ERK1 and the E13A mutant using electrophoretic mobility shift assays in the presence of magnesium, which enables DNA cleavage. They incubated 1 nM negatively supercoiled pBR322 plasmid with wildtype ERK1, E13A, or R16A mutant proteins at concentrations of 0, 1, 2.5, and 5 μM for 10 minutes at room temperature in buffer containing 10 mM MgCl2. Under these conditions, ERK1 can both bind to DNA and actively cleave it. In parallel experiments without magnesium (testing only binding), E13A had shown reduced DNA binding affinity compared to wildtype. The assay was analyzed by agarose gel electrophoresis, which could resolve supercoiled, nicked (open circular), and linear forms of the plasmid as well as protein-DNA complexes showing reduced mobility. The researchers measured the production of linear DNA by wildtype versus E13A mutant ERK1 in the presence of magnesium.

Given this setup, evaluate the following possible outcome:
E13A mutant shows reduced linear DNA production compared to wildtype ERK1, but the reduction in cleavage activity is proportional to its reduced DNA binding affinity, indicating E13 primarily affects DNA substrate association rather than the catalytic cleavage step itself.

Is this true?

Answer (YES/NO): NO